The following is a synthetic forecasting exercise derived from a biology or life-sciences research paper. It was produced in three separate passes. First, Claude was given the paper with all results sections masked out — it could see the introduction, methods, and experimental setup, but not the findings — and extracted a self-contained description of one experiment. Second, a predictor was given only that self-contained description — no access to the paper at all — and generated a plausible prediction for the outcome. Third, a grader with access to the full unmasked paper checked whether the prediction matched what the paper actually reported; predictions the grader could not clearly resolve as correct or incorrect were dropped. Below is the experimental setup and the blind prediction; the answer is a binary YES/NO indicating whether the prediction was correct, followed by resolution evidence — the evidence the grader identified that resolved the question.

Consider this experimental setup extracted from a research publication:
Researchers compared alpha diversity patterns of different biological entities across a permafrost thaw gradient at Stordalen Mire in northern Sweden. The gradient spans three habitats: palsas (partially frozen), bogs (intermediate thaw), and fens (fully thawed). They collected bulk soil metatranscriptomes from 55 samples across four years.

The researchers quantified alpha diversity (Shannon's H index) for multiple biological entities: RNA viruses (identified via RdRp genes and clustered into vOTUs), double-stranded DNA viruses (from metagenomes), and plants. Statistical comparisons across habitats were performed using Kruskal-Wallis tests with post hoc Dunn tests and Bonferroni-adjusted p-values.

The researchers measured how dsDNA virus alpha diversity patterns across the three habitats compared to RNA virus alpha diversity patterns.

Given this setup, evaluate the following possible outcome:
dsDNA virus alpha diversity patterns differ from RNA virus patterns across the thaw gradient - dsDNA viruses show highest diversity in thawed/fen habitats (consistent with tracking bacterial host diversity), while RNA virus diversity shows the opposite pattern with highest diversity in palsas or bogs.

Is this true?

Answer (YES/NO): NO